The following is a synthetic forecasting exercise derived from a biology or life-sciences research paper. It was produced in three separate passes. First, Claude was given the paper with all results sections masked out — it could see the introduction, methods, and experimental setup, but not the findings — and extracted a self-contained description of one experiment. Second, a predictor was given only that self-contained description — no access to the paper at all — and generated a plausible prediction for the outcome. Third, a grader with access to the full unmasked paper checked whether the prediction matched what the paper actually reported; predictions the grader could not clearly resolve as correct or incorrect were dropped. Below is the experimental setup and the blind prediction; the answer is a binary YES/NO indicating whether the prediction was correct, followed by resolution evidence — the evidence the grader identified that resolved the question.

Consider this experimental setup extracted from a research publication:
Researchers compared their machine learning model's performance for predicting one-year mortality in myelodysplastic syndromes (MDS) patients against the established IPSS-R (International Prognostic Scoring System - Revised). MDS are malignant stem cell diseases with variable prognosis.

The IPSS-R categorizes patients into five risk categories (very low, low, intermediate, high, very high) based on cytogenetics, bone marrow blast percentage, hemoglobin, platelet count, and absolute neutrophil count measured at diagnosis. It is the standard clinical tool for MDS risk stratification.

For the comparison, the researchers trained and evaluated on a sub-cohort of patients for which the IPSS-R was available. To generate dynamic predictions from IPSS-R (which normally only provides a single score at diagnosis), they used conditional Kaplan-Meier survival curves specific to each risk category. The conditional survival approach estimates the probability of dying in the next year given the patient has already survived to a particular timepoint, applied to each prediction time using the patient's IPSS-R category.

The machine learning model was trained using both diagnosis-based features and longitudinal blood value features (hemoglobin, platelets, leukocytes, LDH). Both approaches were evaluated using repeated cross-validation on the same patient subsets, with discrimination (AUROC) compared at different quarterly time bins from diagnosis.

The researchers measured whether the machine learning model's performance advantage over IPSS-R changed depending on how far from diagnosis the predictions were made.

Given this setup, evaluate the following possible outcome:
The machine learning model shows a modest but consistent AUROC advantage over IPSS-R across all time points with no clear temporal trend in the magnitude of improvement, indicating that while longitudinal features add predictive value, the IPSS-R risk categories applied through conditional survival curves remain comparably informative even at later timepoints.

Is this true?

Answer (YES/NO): NO